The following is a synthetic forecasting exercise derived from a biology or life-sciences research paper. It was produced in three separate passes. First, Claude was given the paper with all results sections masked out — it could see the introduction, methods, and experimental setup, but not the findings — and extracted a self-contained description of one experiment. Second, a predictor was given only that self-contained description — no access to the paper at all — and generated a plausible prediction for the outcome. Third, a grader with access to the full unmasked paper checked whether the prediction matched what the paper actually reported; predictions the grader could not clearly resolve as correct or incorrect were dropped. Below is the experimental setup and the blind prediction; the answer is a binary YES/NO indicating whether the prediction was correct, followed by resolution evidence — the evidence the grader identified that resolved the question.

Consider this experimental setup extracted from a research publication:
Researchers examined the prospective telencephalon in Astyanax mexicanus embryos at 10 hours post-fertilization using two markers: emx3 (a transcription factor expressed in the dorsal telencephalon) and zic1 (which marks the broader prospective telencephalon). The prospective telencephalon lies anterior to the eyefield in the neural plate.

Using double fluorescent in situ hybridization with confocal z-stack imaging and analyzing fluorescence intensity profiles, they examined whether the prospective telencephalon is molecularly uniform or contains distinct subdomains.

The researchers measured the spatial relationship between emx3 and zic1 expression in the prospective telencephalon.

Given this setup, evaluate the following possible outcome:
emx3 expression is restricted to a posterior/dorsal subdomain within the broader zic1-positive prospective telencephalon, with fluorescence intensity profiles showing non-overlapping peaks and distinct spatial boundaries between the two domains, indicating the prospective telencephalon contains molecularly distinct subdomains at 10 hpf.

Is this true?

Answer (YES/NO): NO